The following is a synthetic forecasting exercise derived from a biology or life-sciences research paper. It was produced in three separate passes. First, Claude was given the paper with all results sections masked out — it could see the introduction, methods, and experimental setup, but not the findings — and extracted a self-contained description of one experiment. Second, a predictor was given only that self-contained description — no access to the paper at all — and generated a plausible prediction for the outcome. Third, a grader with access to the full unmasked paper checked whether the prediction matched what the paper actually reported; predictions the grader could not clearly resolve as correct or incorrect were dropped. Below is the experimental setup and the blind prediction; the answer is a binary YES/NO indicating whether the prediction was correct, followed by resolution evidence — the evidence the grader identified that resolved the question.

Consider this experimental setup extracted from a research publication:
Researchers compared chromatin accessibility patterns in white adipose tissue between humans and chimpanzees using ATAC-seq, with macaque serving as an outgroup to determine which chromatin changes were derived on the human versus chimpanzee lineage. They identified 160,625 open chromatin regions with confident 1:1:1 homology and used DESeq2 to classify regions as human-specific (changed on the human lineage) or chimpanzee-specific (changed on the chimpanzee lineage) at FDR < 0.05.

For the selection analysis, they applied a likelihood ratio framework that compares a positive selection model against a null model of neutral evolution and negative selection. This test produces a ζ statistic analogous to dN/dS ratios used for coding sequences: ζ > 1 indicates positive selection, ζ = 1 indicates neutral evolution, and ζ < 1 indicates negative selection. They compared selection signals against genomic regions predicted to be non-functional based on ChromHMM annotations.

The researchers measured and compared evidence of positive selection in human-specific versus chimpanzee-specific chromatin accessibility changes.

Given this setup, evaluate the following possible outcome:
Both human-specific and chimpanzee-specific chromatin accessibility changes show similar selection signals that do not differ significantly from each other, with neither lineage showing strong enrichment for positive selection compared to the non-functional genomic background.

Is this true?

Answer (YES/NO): NO